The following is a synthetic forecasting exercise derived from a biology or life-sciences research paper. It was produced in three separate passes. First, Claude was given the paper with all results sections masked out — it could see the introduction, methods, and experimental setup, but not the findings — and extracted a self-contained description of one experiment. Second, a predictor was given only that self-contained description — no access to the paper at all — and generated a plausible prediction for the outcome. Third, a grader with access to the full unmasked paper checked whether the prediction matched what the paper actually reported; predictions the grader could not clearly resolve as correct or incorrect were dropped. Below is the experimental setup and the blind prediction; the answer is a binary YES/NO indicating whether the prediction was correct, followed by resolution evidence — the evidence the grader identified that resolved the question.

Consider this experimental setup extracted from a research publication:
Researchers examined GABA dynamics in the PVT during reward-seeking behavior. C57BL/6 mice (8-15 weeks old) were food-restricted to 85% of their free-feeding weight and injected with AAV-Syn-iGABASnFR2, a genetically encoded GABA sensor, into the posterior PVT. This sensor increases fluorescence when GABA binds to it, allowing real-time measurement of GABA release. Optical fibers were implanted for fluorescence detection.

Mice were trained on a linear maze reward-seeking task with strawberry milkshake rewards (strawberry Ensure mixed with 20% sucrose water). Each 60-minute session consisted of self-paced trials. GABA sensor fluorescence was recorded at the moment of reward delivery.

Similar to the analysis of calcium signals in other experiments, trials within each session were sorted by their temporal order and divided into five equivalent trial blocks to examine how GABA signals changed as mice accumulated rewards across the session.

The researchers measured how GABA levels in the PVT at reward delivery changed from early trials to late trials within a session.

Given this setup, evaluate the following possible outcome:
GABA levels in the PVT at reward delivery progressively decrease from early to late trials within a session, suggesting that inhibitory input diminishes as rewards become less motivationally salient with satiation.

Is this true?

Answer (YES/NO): NO